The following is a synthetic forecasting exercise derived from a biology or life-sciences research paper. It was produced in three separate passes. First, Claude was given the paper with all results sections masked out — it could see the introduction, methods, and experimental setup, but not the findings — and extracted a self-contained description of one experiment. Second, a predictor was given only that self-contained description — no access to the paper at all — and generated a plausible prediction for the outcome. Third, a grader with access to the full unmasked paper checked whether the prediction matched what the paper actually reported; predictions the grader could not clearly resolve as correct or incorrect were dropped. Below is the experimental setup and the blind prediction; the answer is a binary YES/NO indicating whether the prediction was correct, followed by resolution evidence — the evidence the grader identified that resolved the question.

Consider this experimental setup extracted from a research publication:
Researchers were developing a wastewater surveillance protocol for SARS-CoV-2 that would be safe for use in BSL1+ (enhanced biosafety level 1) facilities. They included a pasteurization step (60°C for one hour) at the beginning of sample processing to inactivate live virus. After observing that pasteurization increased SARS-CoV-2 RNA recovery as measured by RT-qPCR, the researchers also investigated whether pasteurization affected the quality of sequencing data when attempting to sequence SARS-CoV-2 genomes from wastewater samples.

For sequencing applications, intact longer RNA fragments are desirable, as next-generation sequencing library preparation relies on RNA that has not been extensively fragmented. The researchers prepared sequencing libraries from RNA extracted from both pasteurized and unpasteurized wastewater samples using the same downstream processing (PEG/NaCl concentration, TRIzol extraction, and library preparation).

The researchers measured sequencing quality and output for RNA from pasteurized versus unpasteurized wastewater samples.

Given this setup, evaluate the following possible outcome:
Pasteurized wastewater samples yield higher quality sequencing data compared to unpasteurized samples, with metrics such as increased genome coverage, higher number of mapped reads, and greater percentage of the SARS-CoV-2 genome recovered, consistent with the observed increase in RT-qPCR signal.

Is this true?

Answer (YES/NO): NO